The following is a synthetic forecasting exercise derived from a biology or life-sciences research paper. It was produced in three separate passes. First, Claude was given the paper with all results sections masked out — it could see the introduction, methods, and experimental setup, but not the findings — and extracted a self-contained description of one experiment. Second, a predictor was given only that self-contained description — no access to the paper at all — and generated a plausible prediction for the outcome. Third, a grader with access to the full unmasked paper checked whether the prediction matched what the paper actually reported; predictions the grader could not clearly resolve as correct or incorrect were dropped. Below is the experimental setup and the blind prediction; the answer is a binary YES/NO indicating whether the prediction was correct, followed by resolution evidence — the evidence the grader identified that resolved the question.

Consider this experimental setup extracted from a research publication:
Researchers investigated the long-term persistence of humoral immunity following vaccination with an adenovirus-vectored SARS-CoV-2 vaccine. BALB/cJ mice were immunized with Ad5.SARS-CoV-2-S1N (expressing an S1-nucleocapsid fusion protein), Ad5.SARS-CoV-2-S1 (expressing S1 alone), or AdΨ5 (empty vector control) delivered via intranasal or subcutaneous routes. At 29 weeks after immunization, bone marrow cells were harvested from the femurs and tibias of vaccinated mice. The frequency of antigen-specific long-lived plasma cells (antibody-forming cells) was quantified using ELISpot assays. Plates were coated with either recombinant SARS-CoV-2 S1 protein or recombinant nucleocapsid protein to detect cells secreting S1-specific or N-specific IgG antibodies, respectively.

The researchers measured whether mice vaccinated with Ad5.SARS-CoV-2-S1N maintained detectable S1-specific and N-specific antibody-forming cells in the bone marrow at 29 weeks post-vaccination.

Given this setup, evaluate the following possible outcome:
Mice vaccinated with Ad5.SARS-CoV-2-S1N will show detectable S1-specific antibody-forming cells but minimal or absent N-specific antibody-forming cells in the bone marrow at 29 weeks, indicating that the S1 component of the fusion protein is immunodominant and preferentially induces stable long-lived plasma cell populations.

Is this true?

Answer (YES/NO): NO